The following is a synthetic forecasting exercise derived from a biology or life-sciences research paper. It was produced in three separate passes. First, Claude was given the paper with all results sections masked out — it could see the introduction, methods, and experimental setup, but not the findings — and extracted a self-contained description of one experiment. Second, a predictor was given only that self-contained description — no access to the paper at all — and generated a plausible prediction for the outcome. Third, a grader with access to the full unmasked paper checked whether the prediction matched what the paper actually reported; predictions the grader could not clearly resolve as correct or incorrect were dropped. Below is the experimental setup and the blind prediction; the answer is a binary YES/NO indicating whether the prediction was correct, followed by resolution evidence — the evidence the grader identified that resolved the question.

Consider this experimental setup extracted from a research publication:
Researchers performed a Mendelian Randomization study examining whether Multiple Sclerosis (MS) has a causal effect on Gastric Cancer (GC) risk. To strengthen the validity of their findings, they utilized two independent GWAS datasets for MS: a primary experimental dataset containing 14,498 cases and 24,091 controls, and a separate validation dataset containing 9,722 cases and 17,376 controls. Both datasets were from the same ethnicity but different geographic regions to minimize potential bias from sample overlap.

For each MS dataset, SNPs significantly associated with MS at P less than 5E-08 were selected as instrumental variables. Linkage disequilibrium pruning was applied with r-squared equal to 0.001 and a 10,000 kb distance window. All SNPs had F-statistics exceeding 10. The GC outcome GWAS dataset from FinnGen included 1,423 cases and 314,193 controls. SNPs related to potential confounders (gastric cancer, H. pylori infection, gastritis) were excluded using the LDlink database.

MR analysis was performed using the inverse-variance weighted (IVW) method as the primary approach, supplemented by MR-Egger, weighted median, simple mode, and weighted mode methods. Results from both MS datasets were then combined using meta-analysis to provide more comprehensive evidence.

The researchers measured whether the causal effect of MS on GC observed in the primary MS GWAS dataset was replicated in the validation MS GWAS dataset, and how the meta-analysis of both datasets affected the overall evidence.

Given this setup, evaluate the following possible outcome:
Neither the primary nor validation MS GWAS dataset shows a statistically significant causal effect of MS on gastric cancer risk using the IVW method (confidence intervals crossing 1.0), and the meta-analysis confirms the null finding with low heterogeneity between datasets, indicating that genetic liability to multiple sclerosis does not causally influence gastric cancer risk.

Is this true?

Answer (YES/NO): NO